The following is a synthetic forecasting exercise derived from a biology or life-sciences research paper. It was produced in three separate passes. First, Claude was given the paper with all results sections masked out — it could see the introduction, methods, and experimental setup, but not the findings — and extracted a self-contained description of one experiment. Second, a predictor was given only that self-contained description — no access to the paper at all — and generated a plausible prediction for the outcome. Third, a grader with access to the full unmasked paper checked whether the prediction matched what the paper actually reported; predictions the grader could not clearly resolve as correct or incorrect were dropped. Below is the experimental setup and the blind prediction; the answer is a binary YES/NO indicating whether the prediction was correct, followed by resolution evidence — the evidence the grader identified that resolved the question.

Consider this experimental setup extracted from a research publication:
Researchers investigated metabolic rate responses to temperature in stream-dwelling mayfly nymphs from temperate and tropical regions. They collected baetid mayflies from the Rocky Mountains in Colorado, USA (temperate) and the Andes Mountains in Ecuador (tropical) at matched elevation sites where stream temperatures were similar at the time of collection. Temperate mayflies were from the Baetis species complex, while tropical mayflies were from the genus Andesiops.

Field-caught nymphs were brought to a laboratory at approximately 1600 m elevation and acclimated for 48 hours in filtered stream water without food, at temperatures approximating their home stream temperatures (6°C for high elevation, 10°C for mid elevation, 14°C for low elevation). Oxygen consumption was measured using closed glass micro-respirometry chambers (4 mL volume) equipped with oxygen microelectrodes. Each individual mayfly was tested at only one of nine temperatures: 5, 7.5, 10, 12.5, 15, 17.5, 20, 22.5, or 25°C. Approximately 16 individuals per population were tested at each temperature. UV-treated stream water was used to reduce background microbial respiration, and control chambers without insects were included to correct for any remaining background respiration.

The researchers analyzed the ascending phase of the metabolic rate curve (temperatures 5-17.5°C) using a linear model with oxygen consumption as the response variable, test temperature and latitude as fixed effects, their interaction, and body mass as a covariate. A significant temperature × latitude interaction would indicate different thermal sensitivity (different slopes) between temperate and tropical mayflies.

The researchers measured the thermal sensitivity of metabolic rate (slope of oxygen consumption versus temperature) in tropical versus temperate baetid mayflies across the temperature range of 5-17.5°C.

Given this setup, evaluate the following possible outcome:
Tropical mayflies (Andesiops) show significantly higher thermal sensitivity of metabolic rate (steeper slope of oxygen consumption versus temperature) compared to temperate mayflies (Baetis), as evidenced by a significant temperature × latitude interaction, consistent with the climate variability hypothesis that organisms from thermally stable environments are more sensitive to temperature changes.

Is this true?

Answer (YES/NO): YES